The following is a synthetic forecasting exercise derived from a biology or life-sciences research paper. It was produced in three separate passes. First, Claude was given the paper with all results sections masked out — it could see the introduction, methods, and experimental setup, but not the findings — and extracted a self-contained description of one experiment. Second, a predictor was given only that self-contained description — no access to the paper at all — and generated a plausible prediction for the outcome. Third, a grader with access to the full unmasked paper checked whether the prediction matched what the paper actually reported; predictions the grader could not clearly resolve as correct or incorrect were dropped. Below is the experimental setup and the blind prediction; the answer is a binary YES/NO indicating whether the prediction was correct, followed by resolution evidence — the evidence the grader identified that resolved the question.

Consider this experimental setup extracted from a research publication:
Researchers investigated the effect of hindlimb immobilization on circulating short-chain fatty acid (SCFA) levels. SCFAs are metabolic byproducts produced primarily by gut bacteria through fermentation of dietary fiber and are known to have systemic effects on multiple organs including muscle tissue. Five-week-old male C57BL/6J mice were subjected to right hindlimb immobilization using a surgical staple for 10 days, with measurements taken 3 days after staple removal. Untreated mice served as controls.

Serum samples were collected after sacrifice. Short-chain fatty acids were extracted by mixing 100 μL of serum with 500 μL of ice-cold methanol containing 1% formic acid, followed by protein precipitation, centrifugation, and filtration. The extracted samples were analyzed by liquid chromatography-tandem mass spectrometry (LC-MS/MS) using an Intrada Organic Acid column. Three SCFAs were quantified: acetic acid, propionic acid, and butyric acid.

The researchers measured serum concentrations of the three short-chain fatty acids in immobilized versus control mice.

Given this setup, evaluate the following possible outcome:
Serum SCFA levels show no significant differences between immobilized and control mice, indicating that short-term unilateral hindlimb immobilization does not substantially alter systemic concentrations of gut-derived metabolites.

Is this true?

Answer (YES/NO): NO